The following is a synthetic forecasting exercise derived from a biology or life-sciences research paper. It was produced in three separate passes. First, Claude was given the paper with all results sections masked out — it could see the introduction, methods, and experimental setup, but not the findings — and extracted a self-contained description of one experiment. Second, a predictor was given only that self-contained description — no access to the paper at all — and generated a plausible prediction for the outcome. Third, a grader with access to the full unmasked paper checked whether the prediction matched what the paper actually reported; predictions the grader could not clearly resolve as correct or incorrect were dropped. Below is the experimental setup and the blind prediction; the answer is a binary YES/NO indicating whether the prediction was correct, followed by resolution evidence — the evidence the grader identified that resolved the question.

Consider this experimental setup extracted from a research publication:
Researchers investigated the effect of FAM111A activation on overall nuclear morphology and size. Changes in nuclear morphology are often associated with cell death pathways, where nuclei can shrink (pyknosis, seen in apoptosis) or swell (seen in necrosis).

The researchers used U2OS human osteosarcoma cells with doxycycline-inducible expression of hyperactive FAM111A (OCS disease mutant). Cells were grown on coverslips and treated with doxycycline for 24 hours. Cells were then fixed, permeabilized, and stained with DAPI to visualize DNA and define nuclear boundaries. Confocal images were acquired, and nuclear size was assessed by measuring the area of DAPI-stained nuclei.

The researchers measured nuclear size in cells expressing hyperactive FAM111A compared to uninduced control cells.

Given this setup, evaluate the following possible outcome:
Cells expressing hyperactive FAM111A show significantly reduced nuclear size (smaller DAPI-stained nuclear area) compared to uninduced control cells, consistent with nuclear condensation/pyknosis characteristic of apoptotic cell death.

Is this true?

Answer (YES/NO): YES